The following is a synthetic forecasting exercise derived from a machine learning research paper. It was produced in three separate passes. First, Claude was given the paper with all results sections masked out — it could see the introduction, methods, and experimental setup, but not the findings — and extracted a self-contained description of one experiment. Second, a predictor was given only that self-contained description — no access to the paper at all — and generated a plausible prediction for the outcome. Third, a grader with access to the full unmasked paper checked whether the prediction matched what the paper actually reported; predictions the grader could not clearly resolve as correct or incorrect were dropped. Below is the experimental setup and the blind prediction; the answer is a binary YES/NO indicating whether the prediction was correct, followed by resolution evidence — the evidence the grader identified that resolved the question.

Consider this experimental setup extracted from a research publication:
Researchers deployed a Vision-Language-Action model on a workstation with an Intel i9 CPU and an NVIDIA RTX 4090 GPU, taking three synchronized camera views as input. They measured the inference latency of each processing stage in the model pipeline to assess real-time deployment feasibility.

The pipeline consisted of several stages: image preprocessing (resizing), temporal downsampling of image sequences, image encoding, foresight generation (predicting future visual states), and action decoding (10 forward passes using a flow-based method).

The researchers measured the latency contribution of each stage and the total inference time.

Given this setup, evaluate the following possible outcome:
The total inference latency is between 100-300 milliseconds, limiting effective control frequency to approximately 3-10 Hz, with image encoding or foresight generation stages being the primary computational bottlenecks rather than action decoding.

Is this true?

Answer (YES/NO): NO